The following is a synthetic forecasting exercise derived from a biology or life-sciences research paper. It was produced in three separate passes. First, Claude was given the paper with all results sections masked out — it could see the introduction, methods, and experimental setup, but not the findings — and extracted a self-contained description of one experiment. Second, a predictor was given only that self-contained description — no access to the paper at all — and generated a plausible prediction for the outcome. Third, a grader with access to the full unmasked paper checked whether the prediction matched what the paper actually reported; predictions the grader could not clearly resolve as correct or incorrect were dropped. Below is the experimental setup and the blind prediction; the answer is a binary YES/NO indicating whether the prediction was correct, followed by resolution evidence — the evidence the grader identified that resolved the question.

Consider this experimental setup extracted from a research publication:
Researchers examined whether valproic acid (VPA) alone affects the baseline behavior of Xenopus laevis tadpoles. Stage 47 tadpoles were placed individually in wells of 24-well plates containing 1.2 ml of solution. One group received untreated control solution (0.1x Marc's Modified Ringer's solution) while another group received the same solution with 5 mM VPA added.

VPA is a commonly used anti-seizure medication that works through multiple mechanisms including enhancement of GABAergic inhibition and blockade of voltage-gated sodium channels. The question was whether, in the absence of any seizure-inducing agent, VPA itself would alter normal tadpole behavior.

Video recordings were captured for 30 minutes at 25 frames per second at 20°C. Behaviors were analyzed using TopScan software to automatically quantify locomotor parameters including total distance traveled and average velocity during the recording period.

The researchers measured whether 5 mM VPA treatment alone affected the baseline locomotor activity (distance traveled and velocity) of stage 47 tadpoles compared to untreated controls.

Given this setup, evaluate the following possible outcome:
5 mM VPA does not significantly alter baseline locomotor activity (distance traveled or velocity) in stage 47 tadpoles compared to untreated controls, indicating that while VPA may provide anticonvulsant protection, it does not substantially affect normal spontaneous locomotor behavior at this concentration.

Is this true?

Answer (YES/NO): YES